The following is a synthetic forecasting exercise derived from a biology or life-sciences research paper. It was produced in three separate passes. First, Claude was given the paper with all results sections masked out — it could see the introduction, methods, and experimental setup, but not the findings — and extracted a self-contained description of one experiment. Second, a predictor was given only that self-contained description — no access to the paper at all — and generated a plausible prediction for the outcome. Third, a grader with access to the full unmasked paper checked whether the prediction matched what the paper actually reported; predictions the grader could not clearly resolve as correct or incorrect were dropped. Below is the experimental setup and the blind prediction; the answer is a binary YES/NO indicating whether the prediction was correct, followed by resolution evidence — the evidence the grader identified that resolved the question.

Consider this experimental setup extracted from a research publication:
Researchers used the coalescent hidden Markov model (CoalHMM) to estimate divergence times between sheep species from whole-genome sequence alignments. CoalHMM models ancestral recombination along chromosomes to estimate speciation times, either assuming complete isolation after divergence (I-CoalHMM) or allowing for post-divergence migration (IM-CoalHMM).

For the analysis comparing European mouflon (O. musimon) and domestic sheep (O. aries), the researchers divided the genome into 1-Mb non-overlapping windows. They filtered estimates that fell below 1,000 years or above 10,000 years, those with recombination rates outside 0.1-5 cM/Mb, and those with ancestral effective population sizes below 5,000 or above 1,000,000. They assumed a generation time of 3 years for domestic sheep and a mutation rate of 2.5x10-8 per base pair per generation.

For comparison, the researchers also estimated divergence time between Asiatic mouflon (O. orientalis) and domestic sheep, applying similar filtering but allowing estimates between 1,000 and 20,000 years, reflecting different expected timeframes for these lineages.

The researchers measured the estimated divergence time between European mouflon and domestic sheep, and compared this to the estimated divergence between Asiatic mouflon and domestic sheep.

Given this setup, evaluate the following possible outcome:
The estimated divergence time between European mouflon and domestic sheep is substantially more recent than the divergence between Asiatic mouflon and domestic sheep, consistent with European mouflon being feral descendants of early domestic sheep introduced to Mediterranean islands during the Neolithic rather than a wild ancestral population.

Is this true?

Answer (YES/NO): YES